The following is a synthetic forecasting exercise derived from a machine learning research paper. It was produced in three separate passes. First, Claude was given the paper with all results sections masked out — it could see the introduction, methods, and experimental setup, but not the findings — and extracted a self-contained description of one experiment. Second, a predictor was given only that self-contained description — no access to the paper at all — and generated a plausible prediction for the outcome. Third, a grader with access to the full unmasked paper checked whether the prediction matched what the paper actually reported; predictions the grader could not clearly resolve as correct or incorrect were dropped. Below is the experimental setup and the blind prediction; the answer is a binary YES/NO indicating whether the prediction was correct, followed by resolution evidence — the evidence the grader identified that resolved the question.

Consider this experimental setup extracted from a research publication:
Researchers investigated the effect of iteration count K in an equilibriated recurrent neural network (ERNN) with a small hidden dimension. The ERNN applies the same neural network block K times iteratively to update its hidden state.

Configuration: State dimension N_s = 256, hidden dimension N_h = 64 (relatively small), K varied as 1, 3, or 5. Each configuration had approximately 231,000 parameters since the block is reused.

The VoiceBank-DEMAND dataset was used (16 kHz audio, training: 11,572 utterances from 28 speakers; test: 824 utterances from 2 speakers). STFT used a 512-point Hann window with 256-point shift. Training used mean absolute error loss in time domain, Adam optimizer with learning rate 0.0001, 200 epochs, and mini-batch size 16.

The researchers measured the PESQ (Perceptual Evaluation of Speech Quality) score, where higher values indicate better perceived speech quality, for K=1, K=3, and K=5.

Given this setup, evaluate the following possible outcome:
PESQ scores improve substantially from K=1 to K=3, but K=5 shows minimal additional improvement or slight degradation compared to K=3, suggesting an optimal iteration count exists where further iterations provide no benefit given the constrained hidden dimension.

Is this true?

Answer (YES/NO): NO